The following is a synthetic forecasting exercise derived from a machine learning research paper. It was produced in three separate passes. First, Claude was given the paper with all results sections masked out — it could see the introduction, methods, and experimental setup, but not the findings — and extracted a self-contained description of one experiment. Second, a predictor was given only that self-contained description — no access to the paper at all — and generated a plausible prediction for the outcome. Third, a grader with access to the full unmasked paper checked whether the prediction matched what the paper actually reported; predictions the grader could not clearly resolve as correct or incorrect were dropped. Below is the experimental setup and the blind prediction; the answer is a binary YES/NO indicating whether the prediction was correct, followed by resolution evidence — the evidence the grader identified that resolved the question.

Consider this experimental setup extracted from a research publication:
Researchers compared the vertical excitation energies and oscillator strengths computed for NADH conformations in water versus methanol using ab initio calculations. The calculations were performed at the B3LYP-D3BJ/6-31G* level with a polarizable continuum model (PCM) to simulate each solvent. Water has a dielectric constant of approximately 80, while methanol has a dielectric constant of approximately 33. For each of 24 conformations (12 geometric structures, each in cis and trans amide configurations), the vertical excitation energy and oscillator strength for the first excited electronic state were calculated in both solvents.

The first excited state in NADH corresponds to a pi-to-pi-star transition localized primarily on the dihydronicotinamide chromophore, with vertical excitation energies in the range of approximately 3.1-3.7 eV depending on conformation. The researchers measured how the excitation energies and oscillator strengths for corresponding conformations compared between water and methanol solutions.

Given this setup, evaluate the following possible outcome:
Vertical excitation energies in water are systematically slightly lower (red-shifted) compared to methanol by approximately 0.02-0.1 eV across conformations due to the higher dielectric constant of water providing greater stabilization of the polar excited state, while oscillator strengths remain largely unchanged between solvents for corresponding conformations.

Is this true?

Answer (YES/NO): NO